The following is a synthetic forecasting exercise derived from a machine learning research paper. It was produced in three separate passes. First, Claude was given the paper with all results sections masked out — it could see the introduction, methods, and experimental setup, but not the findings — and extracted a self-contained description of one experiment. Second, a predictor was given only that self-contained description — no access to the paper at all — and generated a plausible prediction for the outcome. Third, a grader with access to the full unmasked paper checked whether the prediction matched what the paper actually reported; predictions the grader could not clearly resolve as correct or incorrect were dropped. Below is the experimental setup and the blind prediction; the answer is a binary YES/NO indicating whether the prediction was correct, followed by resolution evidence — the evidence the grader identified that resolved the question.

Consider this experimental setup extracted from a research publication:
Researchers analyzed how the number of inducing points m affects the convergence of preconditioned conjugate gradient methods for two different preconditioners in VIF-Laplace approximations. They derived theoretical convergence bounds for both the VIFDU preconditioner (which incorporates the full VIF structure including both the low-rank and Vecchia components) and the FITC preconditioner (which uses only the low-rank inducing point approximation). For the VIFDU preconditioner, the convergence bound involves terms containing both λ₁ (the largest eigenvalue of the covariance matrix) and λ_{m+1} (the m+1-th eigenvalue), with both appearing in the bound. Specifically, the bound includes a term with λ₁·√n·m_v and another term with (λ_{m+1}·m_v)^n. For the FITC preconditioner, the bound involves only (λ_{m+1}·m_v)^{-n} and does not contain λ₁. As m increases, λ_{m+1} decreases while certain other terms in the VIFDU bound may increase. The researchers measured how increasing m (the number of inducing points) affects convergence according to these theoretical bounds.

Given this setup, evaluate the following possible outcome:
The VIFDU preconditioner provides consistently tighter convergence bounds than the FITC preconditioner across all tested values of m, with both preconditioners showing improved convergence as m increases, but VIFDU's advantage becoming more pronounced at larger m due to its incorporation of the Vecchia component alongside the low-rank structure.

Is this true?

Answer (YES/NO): NO